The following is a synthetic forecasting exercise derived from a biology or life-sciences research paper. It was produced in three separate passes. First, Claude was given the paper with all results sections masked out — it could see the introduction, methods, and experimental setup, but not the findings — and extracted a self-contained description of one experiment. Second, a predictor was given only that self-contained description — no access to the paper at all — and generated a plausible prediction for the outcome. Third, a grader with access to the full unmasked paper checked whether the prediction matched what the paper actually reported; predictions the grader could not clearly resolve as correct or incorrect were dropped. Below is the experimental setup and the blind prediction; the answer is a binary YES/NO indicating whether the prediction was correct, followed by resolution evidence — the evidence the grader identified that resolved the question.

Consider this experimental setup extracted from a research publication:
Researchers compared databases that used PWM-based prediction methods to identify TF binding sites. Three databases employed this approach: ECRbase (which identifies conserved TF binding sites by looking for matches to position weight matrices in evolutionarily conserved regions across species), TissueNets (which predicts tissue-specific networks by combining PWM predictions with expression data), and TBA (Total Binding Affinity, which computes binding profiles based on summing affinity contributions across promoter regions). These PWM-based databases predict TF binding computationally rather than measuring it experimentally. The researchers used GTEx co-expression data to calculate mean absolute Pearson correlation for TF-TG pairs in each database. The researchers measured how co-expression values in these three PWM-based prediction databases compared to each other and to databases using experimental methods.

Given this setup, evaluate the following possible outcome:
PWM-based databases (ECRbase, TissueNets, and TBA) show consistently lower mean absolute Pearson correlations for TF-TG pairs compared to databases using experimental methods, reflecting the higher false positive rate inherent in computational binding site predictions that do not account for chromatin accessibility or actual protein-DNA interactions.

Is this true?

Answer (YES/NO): YES